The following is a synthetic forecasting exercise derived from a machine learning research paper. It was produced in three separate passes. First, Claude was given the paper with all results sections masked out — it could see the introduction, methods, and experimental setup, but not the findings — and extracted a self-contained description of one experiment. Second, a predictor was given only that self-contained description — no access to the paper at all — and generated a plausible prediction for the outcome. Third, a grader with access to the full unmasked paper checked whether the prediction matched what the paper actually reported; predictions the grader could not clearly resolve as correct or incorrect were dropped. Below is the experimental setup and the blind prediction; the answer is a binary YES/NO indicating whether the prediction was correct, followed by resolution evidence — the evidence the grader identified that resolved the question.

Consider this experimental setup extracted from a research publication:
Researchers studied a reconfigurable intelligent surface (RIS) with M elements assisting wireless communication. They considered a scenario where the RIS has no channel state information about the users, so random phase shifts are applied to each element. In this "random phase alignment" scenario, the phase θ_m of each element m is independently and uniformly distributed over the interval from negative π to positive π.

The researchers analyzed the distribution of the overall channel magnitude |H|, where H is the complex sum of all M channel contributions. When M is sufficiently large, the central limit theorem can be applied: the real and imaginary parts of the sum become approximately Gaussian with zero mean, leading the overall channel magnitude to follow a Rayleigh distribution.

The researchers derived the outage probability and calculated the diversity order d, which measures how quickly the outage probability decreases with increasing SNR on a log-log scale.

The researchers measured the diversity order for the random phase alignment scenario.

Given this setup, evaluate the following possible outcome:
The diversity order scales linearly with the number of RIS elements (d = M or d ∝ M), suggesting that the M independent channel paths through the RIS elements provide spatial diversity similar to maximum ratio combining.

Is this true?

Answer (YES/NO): NO